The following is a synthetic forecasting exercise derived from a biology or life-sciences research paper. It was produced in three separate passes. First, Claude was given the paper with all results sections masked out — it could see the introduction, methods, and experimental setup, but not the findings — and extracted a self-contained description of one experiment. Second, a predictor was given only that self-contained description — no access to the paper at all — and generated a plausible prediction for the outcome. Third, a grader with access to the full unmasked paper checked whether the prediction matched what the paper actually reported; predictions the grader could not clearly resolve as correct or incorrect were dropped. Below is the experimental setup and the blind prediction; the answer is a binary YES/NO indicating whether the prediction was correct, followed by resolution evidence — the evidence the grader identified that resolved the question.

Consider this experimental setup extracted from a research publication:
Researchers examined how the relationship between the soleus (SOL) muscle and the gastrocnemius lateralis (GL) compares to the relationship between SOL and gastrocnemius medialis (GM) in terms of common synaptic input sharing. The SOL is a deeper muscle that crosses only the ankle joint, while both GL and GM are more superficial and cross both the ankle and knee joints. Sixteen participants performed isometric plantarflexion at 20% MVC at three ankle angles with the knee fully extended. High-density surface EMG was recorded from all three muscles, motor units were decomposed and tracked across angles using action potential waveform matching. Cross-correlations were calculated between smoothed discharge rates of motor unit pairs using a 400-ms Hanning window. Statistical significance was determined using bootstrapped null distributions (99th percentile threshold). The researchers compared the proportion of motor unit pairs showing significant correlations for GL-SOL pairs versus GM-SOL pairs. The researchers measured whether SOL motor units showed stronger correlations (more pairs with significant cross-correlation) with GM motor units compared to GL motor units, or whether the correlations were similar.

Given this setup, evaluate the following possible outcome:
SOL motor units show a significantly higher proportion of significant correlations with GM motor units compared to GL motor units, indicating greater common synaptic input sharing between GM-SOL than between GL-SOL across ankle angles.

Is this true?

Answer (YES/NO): YES